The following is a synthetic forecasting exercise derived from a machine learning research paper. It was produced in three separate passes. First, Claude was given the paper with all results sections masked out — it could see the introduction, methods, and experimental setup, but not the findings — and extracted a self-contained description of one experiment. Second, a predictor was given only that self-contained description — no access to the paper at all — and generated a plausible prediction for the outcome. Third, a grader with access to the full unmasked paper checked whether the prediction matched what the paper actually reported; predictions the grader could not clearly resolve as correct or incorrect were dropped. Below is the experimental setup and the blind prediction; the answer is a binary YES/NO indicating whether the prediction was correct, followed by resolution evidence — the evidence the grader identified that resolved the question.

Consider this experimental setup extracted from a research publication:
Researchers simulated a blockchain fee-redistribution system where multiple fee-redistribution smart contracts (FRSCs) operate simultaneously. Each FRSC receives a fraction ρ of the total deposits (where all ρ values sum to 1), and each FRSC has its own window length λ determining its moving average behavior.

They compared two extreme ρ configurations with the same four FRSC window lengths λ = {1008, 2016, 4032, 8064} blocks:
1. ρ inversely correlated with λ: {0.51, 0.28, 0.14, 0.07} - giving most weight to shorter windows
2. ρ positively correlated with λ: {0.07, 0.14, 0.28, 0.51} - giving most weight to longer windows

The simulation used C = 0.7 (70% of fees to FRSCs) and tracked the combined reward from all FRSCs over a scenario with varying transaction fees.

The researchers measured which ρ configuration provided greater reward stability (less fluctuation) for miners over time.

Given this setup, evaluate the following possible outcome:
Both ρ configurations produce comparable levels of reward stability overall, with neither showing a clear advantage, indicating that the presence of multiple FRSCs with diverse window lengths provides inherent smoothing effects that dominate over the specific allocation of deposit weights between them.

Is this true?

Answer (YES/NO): NO